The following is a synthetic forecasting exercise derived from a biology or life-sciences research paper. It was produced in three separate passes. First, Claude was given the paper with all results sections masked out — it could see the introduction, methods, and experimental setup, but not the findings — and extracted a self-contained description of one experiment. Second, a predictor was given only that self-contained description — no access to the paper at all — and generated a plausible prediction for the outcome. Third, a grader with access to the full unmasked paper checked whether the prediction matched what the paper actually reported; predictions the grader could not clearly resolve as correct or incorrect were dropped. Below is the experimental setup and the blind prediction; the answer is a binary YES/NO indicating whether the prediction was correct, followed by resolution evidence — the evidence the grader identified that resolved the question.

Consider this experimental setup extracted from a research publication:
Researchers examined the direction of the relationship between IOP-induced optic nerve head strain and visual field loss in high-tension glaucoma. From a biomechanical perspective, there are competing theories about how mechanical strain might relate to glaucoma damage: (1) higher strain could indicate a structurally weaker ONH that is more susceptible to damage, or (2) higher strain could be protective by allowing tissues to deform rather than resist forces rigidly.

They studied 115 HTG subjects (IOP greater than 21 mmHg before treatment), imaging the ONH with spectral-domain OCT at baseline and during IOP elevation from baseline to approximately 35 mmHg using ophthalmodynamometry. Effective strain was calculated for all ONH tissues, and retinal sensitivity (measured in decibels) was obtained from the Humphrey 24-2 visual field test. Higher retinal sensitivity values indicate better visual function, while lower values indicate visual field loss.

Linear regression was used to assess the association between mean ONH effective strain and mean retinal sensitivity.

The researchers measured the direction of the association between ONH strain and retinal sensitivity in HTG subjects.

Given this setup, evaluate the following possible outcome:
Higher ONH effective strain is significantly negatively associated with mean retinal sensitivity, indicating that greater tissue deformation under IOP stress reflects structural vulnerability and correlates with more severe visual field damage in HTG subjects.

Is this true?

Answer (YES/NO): YES